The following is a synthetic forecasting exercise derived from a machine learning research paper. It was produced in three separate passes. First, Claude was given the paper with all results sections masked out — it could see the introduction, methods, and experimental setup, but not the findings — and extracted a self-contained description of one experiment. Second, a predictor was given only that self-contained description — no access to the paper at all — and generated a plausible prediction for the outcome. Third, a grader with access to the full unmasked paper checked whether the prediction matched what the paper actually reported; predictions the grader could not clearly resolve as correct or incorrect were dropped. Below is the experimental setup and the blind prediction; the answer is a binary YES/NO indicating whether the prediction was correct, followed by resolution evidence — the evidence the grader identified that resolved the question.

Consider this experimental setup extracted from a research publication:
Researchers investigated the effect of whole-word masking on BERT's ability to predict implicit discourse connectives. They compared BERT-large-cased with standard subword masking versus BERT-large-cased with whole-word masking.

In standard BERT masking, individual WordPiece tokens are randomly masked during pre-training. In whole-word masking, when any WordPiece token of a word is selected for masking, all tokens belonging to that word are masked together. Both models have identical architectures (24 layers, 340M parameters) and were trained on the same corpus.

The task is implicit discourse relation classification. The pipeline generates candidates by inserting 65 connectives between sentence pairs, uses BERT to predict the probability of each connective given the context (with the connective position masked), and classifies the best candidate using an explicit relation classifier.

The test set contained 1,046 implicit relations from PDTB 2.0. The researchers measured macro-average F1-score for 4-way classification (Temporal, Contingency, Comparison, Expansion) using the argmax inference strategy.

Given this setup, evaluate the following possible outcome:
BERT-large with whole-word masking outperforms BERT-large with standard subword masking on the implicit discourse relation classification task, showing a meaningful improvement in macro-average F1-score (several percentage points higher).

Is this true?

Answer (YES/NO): NO